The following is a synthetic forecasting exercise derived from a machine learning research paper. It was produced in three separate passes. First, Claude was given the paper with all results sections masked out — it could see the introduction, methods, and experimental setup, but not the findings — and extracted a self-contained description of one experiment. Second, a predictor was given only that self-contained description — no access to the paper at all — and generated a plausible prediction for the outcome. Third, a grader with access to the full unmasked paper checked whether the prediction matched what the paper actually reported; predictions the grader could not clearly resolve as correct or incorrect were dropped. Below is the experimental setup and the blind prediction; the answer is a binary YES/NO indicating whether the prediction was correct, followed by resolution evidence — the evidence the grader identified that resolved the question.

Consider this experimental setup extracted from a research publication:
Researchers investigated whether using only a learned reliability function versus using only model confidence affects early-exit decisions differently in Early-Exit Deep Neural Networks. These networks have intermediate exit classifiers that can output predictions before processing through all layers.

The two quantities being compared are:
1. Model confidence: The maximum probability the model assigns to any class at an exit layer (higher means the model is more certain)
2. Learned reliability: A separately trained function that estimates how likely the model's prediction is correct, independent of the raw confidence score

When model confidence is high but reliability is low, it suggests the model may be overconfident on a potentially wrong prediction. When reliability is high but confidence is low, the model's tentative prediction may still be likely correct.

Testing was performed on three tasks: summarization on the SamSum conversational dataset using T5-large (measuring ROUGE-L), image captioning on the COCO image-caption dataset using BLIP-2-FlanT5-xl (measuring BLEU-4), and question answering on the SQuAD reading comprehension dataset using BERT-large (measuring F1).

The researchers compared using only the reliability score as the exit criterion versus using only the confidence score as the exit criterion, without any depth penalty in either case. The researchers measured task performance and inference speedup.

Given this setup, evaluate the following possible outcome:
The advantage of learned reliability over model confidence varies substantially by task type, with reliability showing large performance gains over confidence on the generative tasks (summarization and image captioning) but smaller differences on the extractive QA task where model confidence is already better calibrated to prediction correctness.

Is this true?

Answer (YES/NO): YES